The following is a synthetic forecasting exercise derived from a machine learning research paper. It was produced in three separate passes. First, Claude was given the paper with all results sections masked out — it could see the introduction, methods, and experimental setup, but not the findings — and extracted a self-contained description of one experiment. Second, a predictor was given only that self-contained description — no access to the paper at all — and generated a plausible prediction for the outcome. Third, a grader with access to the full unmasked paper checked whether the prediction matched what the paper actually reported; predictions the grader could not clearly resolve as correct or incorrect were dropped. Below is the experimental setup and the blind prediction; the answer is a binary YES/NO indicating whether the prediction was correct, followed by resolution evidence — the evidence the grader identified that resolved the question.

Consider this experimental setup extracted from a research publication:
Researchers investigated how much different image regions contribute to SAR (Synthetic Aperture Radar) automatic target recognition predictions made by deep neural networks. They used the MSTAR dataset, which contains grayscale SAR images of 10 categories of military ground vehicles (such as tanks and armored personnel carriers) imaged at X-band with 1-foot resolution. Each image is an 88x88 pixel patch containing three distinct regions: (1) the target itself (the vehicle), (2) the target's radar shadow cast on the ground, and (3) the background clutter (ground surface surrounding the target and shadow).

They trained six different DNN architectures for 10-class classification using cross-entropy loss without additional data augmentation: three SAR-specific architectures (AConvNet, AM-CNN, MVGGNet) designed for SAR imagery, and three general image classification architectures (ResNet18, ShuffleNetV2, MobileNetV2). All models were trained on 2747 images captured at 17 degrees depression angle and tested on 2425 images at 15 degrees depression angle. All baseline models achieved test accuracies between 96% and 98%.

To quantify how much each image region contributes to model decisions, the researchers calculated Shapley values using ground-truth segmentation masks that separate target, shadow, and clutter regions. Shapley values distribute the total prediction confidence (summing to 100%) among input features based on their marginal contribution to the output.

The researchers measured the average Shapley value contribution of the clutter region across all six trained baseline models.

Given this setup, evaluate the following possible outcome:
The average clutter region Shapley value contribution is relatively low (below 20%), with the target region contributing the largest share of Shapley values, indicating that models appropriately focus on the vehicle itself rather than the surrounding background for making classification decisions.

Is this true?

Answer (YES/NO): NO